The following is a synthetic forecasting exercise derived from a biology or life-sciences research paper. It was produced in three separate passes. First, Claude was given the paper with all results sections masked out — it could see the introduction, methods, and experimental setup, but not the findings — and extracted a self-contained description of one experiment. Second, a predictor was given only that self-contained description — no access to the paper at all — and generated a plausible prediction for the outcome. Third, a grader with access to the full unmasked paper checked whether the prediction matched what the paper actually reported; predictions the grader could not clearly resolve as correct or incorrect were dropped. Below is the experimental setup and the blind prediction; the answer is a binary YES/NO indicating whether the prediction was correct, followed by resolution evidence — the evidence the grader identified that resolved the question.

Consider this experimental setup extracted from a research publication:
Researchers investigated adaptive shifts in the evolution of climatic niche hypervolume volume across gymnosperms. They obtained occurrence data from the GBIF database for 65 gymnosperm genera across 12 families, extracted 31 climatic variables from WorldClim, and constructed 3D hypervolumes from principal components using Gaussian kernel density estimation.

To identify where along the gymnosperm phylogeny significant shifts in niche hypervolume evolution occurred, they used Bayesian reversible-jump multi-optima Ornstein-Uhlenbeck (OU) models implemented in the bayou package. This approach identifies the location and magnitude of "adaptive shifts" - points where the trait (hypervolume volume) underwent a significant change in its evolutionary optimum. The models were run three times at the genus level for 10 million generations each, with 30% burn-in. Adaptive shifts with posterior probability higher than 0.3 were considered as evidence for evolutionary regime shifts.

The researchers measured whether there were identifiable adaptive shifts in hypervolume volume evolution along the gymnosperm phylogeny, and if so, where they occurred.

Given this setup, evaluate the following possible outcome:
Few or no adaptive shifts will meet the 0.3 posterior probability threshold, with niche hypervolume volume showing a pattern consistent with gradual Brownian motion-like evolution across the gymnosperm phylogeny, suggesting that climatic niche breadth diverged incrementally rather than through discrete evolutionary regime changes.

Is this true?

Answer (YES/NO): NO